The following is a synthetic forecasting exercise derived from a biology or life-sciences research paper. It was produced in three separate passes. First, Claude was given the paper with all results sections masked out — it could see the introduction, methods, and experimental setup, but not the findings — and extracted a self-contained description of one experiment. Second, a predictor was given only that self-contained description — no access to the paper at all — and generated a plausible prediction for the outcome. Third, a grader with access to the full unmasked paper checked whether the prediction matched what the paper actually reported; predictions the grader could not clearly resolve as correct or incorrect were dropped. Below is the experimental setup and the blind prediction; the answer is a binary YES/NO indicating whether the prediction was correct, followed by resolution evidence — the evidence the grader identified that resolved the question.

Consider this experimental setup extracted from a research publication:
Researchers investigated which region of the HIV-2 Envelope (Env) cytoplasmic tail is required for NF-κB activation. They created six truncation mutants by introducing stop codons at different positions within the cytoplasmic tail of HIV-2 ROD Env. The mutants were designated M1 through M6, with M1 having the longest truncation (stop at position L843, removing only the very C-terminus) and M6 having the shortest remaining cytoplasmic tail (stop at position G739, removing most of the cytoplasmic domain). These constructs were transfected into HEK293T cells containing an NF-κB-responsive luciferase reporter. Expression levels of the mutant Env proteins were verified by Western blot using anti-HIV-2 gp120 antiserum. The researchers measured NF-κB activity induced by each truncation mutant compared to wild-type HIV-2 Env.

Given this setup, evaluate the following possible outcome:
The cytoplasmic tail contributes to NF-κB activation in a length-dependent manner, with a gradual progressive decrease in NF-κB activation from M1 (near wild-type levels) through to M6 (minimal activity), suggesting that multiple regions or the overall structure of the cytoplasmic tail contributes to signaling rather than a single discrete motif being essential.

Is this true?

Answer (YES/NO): NO